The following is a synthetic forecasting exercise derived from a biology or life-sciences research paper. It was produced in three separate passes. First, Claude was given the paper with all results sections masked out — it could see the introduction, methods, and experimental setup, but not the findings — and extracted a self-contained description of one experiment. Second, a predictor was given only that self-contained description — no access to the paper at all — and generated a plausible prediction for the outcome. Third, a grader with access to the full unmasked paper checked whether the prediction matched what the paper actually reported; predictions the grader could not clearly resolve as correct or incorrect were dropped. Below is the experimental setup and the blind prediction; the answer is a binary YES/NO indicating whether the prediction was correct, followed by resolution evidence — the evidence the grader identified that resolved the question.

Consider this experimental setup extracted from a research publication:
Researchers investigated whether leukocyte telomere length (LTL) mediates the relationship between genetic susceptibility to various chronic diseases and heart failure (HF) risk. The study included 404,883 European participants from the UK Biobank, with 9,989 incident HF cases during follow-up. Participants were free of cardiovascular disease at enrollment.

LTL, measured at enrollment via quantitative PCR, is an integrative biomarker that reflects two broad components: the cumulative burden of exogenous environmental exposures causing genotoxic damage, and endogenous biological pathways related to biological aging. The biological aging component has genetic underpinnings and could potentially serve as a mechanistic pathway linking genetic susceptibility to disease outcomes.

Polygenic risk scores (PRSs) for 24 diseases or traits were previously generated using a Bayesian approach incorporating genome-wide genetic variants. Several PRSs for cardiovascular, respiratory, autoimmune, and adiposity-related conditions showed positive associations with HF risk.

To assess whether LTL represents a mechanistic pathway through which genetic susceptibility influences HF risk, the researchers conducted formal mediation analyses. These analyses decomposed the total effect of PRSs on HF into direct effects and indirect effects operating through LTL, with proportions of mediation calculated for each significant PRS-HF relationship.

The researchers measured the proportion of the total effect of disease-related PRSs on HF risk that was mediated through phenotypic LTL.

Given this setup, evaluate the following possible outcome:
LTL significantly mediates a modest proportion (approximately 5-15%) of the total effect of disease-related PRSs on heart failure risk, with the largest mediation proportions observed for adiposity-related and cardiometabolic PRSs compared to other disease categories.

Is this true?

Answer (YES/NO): NO